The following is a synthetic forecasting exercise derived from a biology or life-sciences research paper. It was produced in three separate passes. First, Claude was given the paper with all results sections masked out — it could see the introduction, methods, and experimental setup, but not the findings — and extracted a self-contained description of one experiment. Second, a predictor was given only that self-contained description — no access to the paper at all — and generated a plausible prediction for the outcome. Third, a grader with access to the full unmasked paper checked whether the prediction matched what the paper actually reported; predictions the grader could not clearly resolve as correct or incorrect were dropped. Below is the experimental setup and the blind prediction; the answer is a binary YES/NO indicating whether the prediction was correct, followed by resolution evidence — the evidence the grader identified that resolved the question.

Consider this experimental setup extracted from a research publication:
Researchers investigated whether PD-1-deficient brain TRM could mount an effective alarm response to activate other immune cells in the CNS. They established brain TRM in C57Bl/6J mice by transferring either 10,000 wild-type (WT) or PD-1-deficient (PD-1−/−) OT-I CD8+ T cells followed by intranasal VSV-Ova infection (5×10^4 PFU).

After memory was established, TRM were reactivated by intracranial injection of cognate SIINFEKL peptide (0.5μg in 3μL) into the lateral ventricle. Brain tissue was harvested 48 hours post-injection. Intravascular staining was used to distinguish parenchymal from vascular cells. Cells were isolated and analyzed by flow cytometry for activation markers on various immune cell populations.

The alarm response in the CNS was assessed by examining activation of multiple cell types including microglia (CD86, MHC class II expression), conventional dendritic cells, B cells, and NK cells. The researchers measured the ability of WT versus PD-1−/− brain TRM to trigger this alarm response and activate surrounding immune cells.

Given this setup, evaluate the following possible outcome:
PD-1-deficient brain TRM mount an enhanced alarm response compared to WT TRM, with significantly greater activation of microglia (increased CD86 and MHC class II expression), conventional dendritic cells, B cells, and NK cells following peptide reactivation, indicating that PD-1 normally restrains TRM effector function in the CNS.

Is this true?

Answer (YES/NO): NO